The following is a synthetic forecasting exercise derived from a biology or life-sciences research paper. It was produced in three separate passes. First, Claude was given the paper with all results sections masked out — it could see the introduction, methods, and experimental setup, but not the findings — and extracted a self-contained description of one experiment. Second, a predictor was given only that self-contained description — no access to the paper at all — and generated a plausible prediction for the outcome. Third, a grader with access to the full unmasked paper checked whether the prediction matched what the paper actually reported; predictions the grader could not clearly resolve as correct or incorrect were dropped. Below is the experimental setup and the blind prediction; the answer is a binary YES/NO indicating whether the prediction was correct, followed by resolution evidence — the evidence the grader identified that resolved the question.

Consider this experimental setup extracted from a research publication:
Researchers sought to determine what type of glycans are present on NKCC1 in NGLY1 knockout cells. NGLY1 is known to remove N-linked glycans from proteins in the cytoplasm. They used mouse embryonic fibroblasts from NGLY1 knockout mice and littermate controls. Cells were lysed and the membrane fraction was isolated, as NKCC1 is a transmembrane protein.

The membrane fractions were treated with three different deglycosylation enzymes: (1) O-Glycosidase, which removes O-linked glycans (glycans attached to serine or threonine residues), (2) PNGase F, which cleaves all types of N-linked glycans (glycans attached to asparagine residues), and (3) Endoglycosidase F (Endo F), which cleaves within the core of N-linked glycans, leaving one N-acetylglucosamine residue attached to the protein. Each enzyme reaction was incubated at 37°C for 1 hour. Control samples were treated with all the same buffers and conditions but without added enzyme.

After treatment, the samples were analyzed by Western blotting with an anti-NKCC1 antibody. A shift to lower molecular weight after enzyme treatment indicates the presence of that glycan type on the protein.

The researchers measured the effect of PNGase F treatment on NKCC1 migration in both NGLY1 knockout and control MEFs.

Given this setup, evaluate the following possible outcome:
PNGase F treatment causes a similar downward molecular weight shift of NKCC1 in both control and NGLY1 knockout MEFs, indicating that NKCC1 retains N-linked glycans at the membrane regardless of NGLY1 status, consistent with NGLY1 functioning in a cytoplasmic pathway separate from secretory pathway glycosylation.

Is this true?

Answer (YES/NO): NO